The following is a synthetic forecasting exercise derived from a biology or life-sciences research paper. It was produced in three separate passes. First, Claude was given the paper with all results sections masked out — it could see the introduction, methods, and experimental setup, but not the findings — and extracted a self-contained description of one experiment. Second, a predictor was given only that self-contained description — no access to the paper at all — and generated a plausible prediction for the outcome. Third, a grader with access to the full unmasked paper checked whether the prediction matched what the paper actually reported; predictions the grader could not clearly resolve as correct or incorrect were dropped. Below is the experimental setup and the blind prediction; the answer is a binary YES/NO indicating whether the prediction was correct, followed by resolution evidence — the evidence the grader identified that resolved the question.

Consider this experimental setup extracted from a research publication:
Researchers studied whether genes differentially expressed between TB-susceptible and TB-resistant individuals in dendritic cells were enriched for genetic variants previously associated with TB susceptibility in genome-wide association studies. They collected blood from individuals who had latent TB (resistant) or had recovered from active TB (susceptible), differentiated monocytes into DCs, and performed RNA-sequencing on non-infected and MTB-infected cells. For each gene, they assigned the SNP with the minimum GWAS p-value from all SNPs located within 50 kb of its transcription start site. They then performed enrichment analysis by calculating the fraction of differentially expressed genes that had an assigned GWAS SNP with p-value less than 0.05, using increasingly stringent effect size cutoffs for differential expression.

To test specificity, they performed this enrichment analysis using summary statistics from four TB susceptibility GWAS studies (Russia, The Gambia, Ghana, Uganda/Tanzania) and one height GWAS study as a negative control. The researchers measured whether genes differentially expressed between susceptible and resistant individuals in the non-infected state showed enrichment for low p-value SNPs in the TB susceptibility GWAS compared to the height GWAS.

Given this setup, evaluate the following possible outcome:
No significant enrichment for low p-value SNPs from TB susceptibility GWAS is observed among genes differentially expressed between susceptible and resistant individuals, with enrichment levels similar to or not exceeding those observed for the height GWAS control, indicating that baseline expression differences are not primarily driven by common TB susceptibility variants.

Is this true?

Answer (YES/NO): NO